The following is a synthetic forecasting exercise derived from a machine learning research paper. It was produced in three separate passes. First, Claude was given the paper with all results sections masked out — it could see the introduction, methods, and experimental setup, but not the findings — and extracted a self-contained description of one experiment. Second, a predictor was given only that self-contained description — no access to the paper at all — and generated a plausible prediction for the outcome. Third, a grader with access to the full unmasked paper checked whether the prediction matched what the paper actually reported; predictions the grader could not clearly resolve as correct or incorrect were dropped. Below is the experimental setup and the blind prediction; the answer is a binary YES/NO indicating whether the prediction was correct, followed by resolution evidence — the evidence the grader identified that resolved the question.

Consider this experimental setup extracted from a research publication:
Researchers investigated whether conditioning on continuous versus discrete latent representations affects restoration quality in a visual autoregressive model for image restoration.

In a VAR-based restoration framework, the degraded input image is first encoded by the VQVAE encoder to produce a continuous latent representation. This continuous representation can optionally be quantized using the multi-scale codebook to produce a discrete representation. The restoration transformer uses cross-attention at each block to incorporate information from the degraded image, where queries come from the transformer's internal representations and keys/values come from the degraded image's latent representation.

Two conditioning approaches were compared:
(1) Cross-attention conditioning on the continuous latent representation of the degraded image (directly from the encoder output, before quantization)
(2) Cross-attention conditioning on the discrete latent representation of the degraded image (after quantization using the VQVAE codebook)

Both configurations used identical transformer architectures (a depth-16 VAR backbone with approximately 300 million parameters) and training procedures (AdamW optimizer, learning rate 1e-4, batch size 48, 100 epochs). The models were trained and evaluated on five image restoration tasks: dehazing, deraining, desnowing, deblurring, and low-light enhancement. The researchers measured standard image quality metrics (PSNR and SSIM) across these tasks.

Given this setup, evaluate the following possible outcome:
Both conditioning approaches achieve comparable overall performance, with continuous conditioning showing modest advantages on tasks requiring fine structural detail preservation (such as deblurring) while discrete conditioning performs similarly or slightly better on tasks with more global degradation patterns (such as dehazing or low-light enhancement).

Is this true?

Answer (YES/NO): NO